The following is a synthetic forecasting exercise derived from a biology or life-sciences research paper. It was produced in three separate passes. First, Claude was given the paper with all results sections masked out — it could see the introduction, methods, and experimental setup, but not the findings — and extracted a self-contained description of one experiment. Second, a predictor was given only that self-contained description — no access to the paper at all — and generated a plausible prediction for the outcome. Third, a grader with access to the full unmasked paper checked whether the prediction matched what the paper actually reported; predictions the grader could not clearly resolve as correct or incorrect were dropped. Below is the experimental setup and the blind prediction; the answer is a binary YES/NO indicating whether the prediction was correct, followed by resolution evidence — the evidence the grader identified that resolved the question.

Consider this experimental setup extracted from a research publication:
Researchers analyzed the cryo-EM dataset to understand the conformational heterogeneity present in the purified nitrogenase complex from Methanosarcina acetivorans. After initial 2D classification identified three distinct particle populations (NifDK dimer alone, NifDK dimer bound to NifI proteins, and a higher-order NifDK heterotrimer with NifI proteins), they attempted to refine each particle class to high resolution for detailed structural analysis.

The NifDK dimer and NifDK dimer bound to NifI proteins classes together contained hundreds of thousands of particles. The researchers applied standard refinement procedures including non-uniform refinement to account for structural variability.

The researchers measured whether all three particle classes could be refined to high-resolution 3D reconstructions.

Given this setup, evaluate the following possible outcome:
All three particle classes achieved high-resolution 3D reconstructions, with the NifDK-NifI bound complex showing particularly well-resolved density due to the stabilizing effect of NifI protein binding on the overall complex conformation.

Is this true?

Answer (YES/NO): NO